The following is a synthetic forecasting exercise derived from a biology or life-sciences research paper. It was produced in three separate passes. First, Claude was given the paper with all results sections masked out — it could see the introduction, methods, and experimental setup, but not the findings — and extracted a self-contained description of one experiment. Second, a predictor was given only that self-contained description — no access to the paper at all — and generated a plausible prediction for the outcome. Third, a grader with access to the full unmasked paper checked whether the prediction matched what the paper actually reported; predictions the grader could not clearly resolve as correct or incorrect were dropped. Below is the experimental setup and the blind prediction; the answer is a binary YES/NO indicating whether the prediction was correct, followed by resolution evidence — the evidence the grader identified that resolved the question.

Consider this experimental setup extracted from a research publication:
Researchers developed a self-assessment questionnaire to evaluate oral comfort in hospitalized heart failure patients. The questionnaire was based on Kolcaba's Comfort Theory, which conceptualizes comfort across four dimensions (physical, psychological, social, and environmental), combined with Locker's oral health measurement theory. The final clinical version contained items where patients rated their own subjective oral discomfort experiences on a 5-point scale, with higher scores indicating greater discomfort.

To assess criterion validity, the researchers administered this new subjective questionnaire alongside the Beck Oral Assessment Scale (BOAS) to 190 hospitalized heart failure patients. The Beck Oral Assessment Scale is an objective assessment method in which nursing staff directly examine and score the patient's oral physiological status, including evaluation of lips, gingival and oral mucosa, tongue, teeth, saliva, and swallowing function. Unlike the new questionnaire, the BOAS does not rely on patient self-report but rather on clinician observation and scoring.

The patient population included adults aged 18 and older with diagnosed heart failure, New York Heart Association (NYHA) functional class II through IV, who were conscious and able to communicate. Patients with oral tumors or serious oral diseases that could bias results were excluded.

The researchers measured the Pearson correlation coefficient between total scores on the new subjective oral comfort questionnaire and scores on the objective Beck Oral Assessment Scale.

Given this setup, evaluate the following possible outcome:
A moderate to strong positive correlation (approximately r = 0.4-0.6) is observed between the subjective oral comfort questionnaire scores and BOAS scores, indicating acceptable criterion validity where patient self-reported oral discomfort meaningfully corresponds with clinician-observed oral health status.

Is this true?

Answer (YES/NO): NO